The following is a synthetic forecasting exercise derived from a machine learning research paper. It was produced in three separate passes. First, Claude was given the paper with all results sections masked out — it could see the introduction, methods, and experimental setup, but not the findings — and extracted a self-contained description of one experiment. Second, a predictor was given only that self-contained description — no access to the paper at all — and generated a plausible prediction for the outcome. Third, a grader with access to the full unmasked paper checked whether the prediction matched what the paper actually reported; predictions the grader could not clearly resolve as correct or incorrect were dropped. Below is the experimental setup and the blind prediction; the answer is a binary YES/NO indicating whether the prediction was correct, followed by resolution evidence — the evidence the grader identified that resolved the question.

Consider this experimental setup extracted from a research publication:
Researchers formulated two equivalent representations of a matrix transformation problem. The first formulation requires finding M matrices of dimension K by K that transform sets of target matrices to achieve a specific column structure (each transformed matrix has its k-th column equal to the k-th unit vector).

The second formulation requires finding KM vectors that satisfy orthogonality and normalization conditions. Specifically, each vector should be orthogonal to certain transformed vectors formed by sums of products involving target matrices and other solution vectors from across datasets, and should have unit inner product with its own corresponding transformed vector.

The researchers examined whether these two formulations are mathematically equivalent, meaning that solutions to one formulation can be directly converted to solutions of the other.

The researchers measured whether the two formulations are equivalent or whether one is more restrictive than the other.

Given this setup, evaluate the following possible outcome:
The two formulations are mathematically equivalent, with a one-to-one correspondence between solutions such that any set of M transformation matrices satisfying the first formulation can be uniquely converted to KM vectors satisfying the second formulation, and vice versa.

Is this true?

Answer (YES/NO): YES